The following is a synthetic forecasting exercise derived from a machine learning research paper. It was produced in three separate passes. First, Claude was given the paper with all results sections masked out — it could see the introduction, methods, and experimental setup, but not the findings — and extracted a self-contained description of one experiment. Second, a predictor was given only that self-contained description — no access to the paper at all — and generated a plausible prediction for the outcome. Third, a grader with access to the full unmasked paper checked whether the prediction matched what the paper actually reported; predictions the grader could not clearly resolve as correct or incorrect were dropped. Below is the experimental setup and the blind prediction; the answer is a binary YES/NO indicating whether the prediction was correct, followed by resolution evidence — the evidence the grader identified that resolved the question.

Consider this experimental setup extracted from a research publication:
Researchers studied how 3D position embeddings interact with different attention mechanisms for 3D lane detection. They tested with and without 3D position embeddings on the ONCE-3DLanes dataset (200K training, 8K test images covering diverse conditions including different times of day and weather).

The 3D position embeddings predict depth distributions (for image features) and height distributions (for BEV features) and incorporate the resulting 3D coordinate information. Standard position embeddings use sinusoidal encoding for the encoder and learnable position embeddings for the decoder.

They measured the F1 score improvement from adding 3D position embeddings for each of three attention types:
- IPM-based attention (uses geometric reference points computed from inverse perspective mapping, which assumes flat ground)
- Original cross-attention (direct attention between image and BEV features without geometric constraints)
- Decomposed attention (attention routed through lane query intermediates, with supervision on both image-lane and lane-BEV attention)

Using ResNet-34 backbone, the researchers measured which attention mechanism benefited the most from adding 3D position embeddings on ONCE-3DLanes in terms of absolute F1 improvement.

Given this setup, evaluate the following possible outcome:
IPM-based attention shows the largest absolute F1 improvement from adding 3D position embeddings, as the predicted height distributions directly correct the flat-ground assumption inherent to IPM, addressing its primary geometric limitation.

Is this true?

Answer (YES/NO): NO